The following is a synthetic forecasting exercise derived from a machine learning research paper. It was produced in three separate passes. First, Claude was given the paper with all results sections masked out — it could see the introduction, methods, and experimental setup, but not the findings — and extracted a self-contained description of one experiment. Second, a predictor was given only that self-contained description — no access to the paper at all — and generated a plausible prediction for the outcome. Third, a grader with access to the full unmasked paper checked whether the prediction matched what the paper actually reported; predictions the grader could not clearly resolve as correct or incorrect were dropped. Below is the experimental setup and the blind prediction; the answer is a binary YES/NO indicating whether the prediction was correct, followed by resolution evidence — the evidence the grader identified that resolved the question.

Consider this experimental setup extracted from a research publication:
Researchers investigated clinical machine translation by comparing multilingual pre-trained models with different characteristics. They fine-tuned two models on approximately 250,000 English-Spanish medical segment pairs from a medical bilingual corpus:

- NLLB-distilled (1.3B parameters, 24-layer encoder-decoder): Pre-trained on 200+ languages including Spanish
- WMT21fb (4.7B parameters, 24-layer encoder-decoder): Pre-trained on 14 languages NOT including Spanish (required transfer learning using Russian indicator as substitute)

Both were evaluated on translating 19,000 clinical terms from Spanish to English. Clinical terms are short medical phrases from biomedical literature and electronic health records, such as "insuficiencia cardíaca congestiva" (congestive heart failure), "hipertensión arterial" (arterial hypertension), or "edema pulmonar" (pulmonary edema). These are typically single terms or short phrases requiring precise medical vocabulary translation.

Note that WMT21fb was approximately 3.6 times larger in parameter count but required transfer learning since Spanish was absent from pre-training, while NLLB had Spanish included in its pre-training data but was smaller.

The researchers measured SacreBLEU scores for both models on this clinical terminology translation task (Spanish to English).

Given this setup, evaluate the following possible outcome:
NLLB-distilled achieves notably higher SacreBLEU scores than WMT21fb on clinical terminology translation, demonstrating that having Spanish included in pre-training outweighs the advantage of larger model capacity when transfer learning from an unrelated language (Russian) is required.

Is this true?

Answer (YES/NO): YES